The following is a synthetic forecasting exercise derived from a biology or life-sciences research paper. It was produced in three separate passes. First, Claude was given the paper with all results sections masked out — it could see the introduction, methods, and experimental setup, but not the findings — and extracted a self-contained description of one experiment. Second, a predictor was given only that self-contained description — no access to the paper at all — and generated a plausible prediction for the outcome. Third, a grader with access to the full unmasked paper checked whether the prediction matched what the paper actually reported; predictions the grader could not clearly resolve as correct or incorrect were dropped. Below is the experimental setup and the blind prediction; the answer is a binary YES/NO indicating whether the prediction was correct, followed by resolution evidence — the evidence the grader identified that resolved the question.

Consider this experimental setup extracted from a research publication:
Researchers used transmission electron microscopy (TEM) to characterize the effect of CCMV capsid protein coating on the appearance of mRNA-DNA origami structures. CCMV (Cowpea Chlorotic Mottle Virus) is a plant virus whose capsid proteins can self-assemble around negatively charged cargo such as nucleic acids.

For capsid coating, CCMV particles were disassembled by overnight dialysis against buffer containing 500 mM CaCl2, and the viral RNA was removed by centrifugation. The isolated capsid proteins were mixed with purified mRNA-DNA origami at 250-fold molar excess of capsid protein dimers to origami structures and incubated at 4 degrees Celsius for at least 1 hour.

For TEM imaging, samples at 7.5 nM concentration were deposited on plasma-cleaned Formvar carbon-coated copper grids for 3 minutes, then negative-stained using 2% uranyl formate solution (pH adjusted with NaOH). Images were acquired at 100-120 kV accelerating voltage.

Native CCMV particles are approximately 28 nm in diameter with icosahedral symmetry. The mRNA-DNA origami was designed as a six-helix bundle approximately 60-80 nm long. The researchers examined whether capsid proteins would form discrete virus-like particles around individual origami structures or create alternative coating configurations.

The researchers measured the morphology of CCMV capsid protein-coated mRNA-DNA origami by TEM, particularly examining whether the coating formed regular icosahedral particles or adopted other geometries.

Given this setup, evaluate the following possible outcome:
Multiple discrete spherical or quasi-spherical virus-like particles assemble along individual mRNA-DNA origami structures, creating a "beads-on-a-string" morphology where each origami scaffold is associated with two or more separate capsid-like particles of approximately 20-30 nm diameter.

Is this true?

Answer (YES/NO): NO